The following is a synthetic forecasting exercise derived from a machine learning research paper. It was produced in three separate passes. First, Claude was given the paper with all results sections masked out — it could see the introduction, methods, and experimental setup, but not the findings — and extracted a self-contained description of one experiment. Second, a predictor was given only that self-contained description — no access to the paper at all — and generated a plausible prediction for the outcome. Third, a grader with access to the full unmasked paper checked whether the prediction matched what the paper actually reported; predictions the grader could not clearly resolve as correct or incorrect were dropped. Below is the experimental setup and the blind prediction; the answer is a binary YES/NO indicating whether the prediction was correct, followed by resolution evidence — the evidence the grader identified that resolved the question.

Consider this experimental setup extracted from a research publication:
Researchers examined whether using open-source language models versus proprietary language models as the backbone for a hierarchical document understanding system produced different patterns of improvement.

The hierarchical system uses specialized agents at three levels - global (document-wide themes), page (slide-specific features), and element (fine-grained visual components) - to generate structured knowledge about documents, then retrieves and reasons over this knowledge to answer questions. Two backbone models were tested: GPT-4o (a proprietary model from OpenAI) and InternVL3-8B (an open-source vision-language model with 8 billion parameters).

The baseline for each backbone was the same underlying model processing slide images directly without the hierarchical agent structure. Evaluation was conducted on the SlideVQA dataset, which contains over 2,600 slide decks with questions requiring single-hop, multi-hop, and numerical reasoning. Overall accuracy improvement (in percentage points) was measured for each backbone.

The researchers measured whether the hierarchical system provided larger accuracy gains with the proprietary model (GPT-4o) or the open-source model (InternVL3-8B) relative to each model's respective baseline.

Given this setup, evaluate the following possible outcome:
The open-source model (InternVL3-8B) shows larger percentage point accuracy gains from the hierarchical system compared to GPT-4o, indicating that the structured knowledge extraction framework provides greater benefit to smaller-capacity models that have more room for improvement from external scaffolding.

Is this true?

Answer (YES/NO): YES